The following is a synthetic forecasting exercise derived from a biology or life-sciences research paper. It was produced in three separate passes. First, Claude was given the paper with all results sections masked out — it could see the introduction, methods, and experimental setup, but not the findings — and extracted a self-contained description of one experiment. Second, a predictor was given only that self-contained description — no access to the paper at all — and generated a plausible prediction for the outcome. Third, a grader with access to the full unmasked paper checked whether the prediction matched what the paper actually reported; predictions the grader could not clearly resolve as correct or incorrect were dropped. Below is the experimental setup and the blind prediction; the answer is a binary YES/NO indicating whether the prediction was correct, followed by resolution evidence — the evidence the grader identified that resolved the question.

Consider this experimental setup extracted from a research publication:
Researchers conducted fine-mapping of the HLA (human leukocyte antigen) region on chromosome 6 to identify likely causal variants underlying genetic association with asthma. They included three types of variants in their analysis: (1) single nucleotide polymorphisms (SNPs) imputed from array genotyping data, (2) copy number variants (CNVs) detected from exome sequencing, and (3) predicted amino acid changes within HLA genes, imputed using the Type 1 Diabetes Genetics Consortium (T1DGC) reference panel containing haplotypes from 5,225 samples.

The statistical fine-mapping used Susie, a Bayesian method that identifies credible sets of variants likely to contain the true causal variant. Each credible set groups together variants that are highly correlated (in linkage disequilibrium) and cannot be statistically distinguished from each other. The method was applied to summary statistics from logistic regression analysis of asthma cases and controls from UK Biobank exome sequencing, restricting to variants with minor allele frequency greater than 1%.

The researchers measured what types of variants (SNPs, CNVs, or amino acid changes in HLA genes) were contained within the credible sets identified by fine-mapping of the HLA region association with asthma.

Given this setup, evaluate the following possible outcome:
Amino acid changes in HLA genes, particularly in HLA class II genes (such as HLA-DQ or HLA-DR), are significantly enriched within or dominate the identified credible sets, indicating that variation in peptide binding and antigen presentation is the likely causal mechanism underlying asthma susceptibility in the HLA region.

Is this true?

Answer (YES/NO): YES